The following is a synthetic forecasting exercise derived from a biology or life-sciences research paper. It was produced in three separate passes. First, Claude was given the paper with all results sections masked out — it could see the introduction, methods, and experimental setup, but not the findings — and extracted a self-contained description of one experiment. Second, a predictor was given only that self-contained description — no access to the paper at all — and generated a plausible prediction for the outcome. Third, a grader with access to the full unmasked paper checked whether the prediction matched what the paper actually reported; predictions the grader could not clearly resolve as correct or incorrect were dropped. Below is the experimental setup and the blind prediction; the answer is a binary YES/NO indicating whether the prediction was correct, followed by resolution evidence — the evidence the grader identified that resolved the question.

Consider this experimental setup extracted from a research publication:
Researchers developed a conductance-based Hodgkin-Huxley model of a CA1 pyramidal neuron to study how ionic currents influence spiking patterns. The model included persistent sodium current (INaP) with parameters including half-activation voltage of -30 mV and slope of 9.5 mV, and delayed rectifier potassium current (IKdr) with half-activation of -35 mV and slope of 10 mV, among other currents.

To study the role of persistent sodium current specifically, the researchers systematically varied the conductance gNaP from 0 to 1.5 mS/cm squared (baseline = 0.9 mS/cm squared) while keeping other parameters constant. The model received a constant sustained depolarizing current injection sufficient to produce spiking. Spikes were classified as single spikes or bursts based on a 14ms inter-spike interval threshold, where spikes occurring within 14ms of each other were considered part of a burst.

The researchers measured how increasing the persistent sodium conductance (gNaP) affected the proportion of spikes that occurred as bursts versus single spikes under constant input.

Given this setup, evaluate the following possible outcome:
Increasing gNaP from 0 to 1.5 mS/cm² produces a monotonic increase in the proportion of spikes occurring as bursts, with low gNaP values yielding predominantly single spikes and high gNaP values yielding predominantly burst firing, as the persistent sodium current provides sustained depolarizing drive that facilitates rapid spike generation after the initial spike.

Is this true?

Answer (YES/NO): NO